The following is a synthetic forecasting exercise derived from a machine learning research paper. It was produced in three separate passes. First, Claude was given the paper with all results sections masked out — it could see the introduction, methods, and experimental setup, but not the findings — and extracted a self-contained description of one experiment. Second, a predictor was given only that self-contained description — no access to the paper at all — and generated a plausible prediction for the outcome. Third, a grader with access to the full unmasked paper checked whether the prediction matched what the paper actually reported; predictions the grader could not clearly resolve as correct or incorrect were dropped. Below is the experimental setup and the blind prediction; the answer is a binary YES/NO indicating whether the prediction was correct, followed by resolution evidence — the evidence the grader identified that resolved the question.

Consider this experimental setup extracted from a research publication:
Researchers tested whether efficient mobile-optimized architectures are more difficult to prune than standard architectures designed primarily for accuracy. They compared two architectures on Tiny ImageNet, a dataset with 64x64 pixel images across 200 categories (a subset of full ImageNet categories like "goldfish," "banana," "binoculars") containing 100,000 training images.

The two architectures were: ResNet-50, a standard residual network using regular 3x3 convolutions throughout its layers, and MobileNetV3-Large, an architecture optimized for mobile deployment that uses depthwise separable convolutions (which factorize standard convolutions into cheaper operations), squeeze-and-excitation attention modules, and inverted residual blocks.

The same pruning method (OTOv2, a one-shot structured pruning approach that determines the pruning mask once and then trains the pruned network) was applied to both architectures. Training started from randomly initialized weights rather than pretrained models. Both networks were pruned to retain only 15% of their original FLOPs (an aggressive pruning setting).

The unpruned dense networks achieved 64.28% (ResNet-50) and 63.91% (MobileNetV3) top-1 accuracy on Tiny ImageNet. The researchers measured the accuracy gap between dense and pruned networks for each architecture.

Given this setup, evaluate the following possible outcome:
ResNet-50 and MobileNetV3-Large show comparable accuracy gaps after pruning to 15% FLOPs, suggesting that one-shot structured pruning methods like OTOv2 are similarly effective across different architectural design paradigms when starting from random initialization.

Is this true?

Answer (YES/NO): NO